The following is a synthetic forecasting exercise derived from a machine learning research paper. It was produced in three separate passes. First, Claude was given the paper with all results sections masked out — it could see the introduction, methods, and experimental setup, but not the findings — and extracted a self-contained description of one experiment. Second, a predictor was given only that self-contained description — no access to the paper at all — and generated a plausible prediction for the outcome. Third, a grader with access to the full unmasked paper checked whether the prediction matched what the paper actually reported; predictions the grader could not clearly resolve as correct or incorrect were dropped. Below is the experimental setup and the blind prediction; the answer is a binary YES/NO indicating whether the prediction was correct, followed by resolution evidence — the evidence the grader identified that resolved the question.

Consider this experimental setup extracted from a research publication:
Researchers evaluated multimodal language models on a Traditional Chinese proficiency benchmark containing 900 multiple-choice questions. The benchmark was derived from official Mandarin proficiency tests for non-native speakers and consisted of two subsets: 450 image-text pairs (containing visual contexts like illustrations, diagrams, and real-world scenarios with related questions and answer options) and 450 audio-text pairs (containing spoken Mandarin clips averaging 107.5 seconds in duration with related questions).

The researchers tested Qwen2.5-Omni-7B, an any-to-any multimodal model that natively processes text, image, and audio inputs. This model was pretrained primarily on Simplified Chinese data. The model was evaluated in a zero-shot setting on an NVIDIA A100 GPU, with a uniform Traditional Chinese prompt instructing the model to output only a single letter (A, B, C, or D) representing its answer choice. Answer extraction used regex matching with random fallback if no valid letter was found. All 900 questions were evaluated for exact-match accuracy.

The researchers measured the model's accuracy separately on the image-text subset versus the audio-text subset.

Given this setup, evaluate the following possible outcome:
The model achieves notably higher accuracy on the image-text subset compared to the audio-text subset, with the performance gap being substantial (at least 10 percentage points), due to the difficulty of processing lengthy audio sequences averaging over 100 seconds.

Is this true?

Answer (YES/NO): NO